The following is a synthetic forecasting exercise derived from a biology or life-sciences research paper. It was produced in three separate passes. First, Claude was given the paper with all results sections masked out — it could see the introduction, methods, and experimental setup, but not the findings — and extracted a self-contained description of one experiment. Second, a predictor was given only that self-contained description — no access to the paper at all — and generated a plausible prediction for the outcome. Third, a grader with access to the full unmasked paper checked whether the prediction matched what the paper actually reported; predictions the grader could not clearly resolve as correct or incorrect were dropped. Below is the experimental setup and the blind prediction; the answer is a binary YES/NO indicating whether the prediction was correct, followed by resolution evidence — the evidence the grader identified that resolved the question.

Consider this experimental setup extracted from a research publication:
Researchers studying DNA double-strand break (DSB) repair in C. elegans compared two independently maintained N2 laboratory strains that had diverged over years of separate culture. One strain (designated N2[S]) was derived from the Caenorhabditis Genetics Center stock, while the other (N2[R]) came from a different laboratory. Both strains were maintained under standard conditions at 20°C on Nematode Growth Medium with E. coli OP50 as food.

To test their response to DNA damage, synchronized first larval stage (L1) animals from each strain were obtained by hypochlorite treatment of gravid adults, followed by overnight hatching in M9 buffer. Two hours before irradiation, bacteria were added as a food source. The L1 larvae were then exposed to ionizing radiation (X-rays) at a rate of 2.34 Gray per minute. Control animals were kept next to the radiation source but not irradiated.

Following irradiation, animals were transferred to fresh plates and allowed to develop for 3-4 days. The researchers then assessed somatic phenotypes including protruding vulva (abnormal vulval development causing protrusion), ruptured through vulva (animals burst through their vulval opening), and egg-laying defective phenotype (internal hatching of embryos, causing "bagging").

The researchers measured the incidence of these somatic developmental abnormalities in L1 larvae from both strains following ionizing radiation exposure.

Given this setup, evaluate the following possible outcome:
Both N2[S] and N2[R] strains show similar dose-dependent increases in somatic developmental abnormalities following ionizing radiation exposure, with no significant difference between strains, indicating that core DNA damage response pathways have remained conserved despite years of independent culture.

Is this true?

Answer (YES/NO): NO